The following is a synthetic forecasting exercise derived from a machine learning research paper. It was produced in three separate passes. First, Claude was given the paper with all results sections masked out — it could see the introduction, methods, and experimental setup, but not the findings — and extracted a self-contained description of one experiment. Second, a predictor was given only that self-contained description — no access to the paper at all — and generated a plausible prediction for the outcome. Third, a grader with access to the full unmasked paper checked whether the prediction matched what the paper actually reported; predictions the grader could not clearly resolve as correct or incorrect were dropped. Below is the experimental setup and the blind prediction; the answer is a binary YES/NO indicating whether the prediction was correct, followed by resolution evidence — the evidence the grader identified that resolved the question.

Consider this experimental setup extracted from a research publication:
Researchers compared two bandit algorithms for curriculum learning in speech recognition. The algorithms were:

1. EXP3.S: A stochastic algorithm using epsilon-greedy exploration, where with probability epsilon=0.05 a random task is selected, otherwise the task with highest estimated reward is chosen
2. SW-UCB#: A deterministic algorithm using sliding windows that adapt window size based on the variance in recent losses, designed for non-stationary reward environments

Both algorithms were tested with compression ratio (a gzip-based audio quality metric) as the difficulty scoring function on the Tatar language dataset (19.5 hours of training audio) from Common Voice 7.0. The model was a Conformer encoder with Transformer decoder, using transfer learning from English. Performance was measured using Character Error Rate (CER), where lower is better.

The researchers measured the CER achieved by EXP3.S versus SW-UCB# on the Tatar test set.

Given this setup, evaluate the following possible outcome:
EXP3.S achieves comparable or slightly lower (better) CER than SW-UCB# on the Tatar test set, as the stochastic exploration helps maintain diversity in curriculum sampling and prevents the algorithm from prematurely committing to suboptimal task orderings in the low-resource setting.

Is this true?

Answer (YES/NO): NO